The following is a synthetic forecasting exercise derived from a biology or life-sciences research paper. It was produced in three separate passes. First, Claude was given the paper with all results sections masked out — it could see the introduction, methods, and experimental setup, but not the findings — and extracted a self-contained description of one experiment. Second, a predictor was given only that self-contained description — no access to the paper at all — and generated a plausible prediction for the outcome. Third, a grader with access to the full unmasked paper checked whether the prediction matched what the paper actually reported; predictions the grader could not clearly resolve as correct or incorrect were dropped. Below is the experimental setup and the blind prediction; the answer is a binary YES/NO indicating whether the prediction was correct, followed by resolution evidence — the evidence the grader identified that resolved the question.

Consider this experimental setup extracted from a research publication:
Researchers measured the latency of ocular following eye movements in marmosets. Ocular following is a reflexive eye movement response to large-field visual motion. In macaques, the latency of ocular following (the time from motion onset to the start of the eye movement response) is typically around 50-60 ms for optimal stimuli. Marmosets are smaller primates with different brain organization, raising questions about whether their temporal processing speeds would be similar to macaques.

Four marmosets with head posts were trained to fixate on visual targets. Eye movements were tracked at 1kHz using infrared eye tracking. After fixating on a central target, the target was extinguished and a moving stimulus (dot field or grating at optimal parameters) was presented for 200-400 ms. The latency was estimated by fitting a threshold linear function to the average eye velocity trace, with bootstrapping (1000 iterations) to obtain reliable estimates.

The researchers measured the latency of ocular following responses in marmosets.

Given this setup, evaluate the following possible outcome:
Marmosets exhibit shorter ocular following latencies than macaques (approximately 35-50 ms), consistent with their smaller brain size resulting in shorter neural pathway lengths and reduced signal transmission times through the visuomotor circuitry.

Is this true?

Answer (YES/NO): NO